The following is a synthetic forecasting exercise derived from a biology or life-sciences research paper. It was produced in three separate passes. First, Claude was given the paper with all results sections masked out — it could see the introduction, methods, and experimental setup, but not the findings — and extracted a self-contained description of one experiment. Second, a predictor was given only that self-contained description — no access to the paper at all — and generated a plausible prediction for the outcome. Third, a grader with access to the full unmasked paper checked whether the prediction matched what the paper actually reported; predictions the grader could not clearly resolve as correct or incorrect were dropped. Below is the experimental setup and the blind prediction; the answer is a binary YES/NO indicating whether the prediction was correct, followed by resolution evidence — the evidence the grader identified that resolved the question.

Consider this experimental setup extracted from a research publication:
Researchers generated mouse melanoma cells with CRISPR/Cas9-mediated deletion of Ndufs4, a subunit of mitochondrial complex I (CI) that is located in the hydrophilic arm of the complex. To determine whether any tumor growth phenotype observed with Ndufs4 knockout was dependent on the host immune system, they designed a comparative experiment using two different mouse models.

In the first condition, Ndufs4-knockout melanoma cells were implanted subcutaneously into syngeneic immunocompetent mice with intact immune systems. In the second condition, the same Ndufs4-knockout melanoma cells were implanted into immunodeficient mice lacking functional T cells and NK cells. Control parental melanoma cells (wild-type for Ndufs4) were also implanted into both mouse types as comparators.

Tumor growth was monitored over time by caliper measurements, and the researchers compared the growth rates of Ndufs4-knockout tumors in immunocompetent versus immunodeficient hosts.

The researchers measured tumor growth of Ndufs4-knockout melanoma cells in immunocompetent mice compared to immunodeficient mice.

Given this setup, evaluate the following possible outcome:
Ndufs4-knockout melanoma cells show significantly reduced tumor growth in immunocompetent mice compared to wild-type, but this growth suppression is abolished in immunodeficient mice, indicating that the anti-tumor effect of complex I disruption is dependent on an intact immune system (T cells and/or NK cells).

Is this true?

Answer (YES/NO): YES